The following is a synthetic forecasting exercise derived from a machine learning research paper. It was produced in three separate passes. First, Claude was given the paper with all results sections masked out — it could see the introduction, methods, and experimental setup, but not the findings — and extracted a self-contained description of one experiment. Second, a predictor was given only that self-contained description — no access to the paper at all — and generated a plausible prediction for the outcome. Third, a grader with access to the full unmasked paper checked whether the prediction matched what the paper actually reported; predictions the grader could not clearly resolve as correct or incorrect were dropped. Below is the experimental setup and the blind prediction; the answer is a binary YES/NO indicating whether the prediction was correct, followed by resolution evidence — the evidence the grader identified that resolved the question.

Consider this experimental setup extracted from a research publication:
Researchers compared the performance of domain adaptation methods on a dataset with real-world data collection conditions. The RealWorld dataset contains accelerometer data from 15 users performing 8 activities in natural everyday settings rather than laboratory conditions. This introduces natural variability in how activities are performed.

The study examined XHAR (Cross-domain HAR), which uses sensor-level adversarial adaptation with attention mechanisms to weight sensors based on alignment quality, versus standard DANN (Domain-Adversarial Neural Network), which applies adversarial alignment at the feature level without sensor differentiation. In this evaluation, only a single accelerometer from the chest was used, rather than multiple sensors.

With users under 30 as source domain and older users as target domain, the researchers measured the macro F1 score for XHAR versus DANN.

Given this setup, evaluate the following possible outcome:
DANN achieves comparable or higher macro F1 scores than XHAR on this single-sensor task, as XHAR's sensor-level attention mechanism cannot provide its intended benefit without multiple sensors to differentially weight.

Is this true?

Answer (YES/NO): YES